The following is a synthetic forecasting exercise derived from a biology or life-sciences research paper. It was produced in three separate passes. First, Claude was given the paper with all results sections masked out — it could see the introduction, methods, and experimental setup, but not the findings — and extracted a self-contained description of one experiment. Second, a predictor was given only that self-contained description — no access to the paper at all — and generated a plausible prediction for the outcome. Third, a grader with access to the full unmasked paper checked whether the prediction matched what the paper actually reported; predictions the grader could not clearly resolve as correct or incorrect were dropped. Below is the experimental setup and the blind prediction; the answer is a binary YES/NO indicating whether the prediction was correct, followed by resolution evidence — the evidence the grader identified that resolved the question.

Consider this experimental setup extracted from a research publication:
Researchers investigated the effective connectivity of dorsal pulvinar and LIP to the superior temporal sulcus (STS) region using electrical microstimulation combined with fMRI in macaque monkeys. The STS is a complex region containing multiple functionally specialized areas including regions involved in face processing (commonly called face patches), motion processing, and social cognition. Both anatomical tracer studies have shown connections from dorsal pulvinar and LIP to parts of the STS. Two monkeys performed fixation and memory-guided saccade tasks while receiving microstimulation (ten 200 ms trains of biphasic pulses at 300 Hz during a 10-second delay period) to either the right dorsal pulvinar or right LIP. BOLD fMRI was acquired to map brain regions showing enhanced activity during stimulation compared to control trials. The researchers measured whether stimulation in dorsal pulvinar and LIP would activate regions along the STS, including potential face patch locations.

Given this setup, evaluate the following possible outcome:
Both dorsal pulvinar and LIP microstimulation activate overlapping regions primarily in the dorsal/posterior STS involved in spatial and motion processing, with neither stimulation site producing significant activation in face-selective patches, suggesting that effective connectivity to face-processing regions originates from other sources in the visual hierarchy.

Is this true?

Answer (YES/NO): NO